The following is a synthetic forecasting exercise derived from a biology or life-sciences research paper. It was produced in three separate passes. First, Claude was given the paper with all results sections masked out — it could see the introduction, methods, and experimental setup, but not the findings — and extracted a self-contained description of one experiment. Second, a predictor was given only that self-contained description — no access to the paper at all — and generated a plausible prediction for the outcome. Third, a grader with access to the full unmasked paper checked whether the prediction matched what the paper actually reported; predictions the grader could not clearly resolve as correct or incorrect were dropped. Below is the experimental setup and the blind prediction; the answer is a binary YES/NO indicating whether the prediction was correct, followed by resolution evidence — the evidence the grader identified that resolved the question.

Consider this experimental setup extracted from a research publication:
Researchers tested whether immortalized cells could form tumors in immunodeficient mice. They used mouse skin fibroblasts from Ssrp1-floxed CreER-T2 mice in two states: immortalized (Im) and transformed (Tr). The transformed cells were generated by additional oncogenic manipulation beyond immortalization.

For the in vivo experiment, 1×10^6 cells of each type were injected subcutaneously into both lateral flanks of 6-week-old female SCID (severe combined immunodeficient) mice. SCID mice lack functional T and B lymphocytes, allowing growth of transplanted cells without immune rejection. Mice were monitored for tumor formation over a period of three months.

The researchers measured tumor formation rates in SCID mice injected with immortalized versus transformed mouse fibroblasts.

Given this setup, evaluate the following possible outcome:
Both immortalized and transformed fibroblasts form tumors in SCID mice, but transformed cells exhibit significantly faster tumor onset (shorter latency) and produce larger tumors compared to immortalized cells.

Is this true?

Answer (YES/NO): NO